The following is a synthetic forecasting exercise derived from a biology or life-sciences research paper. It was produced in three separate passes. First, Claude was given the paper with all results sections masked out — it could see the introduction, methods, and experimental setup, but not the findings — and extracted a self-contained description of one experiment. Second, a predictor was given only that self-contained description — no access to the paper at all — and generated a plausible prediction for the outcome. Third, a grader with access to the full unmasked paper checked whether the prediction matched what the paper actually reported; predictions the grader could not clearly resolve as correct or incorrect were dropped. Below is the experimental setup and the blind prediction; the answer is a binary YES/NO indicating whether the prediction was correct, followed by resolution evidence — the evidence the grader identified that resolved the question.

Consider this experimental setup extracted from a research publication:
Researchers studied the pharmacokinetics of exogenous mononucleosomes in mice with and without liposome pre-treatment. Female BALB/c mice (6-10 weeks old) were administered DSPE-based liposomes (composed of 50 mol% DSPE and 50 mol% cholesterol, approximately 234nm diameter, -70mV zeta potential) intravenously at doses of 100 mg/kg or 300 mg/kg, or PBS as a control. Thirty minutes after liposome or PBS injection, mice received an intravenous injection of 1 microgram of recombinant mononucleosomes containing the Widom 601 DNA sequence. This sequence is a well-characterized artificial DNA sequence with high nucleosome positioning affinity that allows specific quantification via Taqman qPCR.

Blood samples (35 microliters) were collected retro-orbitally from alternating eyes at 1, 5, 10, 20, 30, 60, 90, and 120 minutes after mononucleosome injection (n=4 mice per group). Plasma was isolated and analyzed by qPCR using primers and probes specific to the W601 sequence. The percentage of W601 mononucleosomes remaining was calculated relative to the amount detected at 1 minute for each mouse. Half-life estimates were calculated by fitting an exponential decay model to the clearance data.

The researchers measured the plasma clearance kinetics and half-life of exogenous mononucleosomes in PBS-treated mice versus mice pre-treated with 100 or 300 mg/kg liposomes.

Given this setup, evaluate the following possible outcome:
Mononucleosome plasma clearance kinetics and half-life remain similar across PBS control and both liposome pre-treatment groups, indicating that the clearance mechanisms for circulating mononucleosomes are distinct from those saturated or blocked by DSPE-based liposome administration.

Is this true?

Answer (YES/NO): NO